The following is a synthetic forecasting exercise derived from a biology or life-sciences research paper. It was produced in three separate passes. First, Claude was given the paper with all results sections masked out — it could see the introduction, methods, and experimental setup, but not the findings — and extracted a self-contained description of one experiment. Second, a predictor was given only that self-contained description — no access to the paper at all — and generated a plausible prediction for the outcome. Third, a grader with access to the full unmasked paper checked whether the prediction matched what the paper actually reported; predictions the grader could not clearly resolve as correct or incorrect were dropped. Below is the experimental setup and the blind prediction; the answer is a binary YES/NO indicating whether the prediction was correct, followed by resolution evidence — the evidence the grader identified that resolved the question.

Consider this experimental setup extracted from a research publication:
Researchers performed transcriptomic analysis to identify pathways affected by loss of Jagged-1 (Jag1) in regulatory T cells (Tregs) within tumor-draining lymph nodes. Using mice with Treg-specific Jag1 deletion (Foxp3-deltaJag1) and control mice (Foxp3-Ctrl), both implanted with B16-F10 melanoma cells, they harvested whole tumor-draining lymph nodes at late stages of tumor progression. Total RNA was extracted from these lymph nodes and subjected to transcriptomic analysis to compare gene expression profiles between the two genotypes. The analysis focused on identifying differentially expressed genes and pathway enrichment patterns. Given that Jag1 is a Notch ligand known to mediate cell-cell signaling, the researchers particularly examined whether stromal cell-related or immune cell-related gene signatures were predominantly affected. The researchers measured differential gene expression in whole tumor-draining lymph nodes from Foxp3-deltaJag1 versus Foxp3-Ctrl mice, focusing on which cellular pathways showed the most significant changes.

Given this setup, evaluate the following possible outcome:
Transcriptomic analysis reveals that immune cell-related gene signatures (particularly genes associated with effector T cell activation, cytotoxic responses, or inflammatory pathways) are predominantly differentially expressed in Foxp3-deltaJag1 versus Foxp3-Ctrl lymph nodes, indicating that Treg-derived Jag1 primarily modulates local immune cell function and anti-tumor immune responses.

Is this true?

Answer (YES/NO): NO